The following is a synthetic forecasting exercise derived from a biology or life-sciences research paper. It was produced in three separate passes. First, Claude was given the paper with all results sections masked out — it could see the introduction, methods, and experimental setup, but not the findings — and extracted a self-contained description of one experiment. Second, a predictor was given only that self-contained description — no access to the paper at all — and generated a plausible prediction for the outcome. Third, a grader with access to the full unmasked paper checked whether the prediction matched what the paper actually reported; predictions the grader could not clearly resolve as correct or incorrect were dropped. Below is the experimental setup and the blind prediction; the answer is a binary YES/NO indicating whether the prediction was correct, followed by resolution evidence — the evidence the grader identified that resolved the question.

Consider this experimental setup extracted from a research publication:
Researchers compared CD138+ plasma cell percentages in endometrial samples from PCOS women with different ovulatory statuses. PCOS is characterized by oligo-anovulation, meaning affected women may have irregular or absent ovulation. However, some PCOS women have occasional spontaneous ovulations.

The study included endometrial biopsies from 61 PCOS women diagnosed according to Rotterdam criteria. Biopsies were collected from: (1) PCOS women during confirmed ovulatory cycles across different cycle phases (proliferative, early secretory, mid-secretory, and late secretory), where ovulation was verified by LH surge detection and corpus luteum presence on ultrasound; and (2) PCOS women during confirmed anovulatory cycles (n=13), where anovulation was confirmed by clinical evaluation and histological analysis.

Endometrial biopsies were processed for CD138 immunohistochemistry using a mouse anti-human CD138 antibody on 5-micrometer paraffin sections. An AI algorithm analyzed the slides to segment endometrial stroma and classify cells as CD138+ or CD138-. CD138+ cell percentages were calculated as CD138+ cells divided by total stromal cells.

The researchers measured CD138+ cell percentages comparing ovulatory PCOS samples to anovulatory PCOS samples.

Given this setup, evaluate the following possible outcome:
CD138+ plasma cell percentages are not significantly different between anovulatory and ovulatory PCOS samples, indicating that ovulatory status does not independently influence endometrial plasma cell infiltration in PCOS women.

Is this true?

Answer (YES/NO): NO